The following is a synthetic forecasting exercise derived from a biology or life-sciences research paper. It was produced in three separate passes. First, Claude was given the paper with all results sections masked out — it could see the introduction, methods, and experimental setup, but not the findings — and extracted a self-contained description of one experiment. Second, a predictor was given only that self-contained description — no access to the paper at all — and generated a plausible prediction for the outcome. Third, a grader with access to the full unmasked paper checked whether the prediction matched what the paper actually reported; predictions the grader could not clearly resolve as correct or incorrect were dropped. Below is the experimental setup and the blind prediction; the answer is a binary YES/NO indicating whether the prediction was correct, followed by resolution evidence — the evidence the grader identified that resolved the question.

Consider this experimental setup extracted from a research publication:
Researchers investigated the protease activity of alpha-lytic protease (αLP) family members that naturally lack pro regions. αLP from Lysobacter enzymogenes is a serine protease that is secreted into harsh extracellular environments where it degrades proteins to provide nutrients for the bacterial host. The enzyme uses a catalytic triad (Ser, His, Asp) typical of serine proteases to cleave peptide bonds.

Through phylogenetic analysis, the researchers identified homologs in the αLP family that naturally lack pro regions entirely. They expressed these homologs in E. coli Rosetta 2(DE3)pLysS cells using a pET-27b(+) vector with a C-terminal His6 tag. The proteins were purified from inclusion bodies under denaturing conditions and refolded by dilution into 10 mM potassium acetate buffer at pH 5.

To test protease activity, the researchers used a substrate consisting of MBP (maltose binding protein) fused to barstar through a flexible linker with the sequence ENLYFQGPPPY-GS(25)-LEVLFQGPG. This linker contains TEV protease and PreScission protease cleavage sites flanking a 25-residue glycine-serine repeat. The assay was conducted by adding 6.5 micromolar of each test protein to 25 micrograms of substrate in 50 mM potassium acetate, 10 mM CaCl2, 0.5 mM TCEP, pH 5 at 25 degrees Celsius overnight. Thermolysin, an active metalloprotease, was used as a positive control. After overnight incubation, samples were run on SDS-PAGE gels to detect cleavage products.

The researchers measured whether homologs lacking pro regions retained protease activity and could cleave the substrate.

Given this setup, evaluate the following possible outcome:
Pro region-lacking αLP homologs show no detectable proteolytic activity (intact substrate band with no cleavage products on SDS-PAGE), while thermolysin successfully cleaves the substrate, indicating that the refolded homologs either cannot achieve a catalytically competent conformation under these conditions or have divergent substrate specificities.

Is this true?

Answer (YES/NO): YES